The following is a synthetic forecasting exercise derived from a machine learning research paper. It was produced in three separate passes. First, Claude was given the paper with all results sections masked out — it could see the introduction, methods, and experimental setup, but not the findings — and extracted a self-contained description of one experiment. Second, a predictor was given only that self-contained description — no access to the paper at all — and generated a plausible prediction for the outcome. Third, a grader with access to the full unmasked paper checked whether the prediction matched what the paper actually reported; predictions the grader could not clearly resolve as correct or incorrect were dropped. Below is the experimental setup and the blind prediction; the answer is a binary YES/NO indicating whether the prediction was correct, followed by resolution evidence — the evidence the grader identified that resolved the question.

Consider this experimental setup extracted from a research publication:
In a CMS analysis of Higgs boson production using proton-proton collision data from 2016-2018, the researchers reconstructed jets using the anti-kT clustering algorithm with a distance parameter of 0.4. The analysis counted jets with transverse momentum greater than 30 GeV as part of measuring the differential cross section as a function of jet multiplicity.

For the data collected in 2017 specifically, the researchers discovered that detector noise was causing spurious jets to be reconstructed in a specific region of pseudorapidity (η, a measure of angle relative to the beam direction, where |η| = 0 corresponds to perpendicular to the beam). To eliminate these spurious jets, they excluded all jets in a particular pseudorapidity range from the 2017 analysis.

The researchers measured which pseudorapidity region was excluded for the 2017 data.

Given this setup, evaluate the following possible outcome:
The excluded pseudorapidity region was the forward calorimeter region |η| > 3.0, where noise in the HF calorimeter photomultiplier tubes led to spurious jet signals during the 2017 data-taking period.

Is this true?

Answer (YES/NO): NO